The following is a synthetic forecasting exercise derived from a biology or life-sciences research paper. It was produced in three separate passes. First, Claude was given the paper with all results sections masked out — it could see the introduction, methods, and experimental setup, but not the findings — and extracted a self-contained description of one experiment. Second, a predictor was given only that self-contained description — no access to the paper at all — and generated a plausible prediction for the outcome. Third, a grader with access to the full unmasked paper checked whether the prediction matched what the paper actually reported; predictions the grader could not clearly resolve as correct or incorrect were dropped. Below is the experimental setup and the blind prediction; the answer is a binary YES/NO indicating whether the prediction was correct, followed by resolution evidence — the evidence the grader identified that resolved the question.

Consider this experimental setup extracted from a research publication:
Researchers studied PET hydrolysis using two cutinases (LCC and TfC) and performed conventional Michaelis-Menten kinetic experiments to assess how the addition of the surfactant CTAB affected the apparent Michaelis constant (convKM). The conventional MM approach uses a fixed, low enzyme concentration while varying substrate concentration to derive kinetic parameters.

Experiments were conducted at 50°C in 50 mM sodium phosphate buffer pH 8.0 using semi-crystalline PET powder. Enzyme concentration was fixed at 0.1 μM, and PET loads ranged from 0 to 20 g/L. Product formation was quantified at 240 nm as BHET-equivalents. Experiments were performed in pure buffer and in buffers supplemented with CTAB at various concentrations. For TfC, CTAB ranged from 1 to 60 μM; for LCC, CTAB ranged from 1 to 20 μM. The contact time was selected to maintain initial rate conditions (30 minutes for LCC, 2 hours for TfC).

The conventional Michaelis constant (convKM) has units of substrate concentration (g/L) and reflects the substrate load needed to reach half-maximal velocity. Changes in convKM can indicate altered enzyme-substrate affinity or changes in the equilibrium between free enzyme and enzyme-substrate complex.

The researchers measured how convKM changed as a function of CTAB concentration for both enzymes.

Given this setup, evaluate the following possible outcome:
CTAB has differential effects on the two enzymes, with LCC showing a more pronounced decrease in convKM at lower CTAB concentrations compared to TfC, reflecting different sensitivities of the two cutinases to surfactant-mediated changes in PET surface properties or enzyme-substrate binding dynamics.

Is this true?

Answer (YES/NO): NO